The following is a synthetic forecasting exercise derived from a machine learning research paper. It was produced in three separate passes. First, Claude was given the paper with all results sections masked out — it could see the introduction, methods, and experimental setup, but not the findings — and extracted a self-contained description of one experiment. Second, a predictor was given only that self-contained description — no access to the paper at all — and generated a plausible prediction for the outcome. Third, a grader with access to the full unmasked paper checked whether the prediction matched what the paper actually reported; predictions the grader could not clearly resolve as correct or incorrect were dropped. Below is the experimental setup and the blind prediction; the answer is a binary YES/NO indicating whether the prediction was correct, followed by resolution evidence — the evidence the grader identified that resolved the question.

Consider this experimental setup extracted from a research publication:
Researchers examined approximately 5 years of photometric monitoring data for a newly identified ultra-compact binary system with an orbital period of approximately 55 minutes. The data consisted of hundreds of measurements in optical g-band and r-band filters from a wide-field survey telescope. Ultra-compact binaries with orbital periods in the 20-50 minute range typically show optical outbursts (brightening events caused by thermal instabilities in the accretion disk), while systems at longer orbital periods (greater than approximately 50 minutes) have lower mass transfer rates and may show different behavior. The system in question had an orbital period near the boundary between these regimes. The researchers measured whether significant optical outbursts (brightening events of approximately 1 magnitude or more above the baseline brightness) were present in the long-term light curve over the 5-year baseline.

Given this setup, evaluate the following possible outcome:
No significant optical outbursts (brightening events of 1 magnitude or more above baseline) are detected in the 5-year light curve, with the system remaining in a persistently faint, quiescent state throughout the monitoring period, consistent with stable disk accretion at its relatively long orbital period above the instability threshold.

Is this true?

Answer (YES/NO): YES